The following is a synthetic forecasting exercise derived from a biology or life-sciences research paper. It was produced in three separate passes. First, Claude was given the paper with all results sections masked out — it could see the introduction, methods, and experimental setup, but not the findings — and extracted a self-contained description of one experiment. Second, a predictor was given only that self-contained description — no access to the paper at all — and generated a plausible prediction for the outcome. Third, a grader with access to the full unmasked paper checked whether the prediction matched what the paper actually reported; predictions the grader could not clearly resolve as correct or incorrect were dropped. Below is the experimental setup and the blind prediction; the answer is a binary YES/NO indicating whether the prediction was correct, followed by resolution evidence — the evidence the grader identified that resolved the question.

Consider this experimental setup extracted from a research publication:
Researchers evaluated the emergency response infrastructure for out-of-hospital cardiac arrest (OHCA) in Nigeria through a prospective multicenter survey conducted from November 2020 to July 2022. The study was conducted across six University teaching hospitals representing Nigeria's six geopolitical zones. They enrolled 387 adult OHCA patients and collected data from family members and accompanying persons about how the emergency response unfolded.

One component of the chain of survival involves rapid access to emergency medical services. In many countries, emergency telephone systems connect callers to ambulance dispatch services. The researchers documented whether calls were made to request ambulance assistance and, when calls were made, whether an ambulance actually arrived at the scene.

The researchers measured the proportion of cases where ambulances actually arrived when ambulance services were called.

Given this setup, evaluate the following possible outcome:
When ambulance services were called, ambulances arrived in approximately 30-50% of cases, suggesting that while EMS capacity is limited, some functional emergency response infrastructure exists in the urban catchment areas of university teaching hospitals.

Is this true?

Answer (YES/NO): YES